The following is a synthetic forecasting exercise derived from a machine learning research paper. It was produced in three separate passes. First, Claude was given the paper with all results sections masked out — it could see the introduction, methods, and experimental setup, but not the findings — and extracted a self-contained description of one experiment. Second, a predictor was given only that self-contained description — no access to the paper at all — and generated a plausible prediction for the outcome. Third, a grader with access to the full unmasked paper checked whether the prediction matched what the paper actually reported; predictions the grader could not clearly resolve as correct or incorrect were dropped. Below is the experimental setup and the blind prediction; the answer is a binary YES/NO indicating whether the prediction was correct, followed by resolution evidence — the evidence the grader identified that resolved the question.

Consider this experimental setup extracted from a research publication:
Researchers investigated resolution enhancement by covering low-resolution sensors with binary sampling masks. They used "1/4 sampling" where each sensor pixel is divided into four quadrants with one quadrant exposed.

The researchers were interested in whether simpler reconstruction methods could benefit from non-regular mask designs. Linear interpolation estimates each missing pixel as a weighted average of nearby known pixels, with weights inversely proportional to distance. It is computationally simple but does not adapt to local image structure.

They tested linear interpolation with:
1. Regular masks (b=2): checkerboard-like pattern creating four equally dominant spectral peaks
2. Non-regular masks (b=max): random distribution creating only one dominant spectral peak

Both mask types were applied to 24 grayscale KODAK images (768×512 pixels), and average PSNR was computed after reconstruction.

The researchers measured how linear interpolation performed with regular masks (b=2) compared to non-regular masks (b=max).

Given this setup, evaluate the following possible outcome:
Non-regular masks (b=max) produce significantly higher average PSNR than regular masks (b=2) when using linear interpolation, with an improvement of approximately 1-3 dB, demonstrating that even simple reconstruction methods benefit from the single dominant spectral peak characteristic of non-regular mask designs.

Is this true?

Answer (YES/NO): NO